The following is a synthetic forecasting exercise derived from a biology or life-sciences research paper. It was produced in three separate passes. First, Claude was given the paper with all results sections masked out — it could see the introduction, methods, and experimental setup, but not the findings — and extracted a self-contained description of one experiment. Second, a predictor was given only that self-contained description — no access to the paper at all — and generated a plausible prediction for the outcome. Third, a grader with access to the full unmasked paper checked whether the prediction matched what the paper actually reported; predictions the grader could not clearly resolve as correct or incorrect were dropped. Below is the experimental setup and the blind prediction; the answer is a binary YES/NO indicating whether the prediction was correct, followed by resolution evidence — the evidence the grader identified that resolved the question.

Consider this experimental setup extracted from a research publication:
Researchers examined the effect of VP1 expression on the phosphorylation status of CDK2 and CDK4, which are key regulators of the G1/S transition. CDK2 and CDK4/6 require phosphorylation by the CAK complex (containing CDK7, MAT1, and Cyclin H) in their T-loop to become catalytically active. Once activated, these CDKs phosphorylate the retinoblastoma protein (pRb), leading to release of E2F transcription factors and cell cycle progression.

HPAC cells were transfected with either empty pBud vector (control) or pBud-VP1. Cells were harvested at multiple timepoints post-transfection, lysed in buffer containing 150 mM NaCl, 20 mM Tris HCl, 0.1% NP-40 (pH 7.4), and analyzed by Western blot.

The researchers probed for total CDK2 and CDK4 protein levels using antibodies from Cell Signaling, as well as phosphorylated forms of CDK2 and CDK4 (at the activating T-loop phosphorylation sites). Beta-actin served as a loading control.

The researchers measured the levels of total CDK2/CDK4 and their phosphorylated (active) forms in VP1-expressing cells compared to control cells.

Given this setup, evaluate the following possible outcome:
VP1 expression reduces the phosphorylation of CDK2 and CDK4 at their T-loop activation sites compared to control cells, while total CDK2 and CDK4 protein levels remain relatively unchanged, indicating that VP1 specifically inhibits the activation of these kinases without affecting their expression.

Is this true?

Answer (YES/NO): NO